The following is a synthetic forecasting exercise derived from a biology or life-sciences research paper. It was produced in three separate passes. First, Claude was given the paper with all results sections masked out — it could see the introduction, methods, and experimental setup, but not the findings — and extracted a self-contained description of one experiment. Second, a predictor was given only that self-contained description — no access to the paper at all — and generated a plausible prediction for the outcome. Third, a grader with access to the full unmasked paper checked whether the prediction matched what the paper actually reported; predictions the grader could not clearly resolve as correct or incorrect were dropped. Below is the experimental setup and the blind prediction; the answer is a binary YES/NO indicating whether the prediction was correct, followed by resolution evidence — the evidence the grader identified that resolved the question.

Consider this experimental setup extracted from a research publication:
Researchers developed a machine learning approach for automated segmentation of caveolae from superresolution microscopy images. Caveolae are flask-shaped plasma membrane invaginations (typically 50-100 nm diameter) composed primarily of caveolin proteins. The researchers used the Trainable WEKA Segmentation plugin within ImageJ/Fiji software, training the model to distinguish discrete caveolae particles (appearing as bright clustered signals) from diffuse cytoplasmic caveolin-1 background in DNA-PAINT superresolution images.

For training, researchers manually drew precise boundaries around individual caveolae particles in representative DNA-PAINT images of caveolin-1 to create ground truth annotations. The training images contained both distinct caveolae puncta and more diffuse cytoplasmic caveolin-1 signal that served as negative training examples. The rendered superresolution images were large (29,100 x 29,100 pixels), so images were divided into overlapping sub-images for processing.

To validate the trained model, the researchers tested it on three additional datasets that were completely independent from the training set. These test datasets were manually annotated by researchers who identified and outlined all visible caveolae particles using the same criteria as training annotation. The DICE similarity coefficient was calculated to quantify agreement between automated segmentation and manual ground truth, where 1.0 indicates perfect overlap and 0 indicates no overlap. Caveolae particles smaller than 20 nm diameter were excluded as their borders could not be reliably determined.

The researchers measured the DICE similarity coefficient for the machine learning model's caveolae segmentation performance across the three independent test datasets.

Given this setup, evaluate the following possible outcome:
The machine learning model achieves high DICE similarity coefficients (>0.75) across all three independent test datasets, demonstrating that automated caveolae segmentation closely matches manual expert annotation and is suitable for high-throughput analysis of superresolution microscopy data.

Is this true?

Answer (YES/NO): YES